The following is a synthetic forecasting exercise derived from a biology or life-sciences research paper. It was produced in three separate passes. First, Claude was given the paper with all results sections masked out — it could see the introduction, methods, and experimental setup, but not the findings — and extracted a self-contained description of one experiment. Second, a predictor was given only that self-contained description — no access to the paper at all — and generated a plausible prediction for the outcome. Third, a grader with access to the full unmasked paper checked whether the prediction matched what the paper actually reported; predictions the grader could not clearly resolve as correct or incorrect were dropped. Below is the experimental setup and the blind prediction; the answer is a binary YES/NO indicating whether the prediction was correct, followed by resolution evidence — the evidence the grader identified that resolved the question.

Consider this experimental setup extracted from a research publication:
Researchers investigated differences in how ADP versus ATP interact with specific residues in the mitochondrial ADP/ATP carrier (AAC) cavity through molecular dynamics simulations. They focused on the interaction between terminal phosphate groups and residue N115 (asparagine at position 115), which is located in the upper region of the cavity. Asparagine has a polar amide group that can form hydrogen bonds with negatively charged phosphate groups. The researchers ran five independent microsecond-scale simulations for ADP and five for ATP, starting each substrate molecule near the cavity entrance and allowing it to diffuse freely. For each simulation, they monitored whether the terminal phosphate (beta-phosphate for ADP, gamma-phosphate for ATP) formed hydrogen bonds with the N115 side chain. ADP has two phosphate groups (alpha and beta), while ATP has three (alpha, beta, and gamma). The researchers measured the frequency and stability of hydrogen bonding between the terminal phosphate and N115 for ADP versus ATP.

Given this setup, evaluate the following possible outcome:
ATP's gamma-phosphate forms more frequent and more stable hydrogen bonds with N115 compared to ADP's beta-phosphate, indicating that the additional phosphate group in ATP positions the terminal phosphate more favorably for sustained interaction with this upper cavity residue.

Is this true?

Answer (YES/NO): NO